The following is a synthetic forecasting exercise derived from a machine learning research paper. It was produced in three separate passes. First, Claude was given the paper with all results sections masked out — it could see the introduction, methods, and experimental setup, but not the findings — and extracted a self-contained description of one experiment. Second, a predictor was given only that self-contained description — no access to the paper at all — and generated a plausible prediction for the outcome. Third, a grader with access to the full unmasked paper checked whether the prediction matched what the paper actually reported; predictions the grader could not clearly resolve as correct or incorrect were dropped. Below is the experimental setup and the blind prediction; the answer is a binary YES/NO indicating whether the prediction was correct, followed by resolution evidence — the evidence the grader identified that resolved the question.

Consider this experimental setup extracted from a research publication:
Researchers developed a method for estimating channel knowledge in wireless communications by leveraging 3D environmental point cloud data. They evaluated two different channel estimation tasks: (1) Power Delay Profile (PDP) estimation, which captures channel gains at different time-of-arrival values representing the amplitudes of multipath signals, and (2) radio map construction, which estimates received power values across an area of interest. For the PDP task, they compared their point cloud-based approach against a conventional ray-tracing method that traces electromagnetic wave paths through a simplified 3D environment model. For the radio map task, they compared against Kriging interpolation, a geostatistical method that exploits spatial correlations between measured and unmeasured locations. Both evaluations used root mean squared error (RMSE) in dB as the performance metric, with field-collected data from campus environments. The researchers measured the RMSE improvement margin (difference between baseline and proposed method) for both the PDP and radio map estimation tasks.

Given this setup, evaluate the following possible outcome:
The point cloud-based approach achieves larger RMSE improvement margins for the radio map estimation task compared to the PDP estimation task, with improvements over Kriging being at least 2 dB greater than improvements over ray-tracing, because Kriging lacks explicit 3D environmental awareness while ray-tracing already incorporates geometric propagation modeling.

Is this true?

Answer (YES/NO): NO